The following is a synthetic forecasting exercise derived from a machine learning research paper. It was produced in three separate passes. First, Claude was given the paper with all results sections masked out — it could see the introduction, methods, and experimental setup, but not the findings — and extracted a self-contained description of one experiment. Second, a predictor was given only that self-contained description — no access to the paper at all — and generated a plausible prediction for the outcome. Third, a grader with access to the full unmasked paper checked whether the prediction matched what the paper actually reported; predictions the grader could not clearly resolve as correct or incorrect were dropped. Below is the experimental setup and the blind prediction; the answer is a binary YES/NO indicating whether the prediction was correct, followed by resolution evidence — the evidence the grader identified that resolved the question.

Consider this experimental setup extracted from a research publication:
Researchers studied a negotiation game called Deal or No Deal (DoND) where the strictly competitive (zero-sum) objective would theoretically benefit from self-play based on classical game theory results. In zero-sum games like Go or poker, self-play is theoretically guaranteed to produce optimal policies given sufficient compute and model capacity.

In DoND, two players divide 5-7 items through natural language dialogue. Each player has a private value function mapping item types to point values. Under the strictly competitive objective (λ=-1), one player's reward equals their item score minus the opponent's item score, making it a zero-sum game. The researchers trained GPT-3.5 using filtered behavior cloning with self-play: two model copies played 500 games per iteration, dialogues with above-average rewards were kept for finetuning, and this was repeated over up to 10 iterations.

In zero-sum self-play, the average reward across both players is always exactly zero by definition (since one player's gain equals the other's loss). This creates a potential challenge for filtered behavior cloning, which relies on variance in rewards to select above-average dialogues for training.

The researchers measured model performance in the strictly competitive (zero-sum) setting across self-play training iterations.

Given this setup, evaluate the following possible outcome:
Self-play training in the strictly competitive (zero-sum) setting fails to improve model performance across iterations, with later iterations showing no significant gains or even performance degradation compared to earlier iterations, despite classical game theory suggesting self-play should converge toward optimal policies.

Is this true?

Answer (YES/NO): YES